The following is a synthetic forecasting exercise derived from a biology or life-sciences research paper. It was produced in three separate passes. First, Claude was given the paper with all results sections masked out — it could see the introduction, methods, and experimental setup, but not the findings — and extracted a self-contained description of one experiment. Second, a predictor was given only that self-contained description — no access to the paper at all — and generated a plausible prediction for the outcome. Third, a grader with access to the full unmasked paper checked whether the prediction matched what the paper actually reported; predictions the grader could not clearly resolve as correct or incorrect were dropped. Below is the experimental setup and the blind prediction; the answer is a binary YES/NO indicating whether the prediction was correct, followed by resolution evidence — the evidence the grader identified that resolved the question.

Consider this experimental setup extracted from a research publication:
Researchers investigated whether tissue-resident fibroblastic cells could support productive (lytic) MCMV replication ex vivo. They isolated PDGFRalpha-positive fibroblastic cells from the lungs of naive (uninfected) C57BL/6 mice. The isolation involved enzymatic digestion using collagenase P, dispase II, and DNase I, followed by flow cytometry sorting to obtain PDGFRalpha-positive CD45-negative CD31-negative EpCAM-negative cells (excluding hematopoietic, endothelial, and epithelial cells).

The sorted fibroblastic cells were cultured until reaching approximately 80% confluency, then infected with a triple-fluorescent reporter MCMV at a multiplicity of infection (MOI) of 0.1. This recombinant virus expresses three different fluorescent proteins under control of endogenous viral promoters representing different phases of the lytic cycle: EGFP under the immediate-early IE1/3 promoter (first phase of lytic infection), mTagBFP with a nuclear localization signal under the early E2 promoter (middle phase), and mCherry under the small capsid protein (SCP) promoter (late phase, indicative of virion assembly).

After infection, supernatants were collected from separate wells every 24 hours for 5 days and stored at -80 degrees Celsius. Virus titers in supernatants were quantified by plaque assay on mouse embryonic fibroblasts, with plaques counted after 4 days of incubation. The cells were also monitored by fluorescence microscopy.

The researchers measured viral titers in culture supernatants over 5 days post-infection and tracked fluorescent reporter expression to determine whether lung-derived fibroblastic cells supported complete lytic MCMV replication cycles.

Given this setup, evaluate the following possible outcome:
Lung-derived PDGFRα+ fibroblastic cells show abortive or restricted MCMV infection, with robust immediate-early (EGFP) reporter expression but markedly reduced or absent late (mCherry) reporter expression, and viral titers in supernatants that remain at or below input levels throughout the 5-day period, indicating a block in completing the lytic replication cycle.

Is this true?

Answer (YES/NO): NO